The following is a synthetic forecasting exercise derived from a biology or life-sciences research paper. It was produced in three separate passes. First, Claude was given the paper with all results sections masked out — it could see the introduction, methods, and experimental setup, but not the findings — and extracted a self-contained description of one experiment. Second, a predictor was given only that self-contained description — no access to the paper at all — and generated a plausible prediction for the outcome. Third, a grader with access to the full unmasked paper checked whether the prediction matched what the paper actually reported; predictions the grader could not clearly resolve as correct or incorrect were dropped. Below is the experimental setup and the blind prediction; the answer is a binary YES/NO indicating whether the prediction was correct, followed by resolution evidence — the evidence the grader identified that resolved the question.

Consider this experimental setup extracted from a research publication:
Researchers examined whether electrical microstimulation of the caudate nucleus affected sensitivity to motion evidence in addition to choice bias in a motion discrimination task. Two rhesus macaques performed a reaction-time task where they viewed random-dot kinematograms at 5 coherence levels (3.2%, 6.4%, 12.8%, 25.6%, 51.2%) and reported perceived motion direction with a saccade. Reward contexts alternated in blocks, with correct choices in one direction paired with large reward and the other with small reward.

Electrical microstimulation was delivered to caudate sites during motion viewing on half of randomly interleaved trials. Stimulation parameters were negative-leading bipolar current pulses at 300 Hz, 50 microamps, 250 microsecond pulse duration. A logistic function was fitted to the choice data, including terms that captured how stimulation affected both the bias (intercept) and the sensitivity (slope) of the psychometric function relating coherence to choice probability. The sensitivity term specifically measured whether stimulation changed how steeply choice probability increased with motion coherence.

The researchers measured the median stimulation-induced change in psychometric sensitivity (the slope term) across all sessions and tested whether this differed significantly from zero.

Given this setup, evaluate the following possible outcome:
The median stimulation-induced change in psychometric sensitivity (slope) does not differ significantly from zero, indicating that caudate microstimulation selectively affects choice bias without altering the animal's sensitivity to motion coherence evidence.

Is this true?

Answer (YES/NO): NO